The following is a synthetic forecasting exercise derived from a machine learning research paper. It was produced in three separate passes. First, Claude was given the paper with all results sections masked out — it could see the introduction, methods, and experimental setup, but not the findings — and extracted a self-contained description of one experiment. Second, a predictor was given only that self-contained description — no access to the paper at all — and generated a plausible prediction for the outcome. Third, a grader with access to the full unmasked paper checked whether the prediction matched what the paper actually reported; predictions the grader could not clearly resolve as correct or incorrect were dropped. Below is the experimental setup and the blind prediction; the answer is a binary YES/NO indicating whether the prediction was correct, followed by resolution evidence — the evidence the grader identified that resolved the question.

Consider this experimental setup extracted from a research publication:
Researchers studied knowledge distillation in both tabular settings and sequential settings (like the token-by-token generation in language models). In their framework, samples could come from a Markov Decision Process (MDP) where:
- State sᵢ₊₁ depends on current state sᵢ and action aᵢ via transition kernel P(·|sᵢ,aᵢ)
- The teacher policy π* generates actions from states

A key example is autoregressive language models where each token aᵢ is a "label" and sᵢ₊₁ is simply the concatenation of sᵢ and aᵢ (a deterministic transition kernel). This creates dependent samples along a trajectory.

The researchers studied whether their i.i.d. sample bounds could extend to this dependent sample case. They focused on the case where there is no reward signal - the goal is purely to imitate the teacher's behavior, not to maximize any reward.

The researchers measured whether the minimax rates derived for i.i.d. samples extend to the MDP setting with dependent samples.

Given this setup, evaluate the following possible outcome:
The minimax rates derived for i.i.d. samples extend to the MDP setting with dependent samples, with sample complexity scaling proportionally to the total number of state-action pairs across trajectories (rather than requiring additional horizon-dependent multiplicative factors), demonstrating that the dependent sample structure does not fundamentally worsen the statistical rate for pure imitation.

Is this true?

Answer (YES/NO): YES